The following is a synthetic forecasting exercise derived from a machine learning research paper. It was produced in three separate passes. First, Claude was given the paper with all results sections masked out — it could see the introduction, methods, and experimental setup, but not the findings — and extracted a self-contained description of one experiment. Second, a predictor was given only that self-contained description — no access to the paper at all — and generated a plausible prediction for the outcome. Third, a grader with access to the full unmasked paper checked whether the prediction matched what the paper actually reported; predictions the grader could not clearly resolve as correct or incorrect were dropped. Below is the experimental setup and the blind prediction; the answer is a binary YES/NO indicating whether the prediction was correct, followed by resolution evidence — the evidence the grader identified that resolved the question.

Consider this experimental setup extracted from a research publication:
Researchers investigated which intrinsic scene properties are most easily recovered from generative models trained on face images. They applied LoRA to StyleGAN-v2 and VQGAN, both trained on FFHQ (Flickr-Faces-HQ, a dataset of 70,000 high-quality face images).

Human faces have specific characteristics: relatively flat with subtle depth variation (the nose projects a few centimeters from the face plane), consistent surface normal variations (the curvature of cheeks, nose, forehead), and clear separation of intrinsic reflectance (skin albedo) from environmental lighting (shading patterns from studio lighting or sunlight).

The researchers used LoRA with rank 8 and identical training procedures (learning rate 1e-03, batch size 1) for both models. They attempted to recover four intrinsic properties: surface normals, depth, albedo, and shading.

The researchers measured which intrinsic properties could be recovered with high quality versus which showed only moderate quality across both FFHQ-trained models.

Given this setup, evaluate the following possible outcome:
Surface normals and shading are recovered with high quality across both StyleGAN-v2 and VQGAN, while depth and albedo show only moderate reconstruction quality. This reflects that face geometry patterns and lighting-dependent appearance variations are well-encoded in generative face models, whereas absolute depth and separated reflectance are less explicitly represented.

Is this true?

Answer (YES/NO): NO